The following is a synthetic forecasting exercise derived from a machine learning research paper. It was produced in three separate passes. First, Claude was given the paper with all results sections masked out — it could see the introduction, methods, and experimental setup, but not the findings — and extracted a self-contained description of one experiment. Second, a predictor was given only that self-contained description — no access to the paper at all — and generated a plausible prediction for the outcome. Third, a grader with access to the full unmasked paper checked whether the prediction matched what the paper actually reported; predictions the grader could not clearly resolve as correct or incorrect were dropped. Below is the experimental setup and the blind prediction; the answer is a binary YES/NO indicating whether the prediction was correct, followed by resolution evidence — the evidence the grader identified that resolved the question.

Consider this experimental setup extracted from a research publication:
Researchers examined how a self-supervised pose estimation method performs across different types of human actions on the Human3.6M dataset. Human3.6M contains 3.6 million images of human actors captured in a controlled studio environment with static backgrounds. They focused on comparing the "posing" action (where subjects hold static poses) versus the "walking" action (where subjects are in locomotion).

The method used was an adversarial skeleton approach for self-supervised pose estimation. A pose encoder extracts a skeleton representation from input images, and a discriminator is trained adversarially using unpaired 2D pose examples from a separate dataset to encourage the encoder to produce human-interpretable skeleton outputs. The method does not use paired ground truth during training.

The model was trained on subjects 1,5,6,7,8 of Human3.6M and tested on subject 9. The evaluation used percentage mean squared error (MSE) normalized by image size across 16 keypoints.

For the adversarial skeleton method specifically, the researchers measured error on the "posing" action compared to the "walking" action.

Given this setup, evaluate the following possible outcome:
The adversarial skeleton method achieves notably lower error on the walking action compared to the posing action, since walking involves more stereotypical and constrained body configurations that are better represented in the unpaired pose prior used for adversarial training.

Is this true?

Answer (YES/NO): NO